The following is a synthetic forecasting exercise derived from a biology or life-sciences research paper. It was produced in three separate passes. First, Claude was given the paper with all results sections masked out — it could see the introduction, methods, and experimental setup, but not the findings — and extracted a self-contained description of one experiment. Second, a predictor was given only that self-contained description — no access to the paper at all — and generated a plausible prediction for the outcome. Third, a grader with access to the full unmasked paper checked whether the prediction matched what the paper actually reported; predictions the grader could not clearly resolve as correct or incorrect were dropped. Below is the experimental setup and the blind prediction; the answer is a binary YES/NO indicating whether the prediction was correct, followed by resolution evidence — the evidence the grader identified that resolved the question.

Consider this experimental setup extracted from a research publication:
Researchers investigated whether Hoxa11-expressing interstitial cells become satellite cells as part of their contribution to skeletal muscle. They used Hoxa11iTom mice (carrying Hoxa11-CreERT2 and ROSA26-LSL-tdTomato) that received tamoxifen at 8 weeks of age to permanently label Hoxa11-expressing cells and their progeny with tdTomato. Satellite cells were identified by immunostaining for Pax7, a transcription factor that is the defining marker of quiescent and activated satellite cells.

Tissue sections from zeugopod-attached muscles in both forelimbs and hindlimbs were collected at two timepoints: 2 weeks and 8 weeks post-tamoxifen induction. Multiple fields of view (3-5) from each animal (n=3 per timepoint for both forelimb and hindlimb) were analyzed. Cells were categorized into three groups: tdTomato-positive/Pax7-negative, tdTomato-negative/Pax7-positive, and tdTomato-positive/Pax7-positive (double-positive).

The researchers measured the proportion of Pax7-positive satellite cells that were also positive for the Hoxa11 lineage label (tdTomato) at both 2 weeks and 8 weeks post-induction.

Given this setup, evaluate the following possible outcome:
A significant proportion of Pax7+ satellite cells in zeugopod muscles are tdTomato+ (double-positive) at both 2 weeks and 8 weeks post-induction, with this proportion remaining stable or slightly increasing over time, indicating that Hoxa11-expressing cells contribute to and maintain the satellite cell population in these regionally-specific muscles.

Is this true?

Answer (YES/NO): NO